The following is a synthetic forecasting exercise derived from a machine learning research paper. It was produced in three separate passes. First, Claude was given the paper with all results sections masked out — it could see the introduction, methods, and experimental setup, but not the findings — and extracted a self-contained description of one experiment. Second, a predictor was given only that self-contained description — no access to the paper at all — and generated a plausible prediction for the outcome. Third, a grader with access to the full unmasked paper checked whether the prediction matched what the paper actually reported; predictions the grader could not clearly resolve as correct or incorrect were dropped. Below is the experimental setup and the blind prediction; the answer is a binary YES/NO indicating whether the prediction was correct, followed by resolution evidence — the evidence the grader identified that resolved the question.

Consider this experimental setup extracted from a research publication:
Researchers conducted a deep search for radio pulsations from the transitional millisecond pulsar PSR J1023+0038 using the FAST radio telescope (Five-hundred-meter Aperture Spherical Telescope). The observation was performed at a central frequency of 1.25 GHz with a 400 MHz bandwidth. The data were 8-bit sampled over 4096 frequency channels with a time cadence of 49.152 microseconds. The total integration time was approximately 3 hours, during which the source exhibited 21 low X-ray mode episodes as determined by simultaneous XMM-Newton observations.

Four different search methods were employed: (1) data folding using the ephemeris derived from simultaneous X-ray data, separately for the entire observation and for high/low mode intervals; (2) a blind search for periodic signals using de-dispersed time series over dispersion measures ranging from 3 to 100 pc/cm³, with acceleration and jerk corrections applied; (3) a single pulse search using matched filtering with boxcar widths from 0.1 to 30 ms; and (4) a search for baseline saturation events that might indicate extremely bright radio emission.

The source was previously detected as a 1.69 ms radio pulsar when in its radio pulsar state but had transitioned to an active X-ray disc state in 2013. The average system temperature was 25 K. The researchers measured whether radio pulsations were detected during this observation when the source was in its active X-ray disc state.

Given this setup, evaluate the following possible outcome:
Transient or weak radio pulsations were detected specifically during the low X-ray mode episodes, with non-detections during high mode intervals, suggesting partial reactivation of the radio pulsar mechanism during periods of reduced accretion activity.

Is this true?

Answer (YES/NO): NO